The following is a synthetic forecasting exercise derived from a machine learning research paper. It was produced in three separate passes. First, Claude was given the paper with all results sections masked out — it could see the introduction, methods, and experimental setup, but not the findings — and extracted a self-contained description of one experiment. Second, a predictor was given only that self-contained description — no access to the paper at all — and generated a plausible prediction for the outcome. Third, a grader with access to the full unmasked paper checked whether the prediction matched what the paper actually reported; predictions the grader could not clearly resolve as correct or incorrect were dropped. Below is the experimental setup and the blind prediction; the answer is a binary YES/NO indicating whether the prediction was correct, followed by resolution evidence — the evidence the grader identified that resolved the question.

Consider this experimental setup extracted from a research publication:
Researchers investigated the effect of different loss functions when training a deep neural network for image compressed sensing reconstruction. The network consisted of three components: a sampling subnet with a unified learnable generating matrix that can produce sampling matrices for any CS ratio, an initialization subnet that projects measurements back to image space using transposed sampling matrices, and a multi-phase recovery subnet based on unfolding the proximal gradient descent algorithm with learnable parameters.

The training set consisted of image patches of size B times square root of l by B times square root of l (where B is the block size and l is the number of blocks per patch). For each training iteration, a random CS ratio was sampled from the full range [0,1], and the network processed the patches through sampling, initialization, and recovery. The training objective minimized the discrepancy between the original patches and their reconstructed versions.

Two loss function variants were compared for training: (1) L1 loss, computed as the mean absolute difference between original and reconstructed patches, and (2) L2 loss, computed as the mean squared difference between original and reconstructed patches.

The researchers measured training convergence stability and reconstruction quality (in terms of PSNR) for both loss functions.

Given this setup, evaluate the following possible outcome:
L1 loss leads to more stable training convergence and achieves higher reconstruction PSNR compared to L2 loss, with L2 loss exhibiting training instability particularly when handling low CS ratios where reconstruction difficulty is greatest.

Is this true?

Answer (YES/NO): NO